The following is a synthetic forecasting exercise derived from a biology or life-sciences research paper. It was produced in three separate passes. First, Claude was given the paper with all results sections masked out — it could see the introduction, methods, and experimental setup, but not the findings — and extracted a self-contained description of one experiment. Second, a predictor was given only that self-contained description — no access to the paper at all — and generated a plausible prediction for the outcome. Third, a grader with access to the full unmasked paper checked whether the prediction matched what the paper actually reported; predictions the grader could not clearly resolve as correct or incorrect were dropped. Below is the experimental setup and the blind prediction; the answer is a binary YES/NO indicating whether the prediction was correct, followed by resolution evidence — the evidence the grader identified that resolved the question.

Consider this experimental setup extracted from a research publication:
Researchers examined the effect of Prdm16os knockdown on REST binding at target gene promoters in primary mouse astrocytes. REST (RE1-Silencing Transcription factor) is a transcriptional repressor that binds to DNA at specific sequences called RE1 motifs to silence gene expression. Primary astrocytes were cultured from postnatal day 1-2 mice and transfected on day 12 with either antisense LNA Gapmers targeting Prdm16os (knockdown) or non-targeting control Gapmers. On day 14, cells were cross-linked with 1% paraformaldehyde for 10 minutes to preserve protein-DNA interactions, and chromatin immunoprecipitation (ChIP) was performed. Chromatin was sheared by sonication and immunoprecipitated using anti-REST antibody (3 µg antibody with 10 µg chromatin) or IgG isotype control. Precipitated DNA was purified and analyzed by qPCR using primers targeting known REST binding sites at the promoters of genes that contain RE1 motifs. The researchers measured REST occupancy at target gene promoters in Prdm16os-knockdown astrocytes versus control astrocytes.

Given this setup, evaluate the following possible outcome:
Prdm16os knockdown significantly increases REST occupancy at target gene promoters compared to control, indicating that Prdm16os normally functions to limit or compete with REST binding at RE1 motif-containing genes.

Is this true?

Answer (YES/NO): YES